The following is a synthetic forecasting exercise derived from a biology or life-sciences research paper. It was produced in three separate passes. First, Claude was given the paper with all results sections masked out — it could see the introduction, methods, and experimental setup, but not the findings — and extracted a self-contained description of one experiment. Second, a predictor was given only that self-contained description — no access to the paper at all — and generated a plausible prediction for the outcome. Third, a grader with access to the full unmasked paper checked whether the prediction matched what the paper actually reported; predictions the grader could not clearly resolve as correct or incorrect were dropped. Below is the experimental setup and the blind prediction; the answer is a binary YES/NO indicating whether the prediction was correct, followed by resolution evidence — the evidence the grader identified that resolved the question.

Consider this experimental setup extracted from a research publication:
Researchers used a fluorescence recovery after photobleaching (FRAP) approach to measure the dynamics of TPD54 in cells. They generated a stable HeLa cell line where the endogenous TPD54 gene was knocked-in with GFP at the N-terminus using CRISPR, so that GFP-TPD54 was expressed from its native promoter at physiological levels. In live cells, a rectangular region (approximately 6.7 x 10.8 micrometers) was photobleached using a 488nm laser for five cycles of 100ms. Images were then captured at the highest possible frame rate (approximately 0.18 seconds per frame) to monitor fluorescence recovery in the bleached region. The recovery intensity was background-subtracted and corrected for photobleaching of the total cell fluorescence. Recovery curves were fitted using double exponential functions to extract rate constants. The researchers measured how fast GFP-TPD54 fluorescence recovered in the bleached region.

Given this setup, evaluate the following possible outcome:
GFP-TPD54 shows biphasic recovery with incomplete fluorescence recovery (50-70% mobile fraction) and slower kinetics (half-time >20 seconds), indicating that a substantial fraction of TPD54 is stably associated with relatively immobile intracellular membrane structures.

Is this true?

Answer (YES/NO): NO